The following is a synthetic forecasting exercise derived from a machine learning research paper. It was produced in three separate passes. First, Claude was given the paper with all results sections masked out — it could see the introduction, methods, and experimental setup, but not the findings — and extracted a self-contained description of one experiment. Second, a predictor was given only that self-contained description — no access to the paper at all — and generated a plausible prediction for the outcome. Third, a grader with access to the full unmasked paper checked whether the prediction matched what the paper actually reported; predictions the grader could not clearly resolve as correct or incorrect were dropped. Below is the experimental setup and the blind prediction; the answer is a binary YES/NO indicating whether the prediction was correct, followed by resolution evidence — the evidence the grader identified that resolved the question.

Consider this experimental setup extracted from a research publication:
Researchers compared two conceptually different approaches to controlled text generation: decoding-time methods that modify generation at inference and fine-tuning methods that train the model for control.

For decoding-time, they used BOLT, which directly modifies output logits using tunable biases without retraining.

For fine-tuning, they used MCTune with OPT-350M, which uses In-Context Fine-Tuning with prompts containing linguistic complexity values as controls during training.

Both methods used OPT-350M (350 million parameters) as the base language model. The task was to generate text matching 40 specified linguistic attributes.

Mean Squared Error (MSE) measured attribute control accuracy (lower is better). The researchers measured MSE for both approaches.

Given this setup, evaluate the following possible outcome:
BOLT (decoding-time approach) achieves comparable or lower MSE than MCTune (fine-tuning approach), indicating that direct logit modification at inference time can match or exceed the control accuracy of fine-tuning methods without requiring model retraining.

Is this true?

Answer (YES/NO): YES